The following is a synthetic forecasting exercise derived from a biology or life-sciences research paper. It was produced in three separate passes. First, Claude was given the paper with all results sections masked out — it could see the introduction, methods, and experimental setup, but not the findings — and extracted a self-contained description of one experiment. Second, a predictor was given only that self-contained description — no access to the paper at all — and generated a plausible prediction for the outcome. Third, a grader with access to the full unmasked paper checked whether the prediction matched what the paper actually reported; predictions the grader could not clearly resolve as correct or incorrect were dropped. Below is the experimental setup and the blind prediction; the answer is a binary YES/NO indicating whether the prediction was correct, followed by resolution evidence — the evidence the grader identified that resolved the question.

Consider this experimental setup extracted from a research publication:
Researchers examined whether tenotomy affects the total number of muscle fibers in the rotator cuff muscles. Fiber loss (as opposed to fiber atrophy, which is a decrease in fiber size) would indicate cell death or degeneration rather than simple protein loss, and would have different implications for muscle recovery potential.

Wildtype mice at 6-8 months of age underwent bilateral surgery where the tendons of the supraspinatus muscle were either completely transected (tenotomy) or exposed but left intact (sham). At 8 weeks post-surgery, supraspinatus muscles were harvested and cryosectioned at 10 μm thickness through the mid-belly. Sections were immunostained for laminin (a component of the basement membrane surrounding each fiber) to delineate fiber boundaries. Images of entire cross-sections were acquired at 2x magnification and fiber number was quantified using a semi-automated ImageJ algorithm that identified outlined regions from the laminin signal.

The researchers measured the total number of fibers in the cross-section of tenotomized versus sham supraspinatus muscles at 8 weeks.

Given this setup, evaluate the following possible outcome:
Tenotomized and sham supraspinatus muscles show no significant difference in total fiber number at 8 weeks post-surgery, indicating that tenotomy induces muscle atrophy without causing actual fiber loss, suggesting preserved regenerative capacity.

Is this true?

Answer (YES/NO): NO